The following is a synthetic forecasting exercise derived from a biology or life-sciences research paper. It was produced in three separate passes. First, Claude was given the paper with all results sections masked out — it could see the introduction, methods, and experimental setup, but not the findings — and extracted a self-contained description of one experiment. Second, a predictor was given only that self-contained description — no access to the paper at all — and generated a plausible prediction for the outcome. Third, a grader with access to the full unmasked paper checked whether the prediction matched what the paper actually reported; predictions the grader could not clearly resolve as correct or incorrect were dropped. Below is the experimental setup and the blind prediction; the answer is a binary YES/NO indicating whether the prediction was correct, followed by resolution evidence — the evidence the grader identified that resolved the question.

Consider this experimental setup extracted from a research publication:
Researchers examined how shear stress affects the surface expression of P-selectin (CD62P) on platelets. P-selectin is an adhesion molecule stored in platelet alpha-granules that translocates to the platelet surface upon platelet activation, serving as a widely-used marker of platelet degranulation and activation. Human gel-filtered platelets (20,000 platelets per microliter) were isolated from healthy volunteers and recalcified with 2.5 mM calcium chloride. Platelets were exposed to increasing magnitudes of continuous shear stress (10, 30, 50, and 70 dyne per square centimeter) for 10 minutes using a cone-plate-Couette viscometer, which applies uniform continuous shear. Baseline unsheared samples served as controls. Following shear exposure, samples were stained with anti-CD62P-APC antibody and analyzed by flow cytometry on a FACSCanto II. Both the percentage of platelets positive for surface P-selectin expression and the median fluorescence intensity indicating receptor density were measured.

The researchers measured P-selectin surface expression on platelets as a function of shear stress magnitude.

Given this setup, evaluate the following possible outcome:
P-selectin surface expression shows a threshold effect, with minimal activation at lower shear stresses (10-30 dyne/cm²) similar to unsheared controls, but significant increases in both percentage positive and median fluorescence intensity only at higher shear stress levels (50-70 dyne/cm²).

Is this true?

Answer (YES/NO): NO